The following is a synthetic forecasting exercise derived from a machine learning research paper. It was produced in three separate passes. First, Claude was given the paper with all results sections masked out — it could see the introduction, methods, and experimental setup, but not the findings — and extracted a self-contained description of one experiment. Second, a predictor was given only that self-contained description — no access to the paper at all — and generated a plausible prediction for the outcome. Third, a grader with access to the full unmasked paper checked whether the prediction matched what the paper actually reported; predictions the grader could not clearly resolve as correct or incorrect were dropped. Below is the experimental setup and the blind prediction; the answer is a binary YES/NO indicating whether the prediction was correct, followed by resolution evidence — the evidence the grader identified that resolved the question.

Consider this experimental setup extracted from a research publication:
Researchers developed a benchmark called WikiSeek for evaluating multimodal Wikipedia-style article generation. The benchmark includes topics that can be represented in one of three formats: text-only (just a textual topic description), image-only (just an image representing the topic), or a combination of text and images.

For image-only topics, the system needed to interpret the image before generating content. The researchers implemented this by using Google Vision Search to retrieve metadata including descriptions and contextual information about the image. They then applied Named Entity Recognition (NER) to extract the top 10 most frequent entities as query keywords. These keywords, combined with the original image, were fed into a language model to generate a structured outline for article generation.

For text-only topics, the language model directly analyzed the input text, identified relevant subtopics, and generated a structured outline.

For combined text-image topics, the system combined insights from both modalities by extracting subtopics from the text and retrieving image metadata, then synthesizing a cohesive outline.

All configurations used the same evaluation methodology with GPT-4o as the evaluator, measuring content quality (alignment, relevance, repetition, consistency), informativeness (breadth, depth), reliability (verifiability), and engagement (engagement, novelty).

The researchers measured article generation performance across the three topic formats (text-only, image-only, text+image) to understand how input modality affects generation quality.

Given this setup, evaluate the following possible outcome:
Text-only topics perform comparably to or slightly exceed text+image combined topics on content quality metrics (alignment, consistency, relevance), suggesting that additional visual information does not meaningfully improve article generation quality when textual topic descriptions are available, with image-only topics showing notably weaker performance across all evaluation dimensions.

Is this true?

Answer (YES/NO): NO